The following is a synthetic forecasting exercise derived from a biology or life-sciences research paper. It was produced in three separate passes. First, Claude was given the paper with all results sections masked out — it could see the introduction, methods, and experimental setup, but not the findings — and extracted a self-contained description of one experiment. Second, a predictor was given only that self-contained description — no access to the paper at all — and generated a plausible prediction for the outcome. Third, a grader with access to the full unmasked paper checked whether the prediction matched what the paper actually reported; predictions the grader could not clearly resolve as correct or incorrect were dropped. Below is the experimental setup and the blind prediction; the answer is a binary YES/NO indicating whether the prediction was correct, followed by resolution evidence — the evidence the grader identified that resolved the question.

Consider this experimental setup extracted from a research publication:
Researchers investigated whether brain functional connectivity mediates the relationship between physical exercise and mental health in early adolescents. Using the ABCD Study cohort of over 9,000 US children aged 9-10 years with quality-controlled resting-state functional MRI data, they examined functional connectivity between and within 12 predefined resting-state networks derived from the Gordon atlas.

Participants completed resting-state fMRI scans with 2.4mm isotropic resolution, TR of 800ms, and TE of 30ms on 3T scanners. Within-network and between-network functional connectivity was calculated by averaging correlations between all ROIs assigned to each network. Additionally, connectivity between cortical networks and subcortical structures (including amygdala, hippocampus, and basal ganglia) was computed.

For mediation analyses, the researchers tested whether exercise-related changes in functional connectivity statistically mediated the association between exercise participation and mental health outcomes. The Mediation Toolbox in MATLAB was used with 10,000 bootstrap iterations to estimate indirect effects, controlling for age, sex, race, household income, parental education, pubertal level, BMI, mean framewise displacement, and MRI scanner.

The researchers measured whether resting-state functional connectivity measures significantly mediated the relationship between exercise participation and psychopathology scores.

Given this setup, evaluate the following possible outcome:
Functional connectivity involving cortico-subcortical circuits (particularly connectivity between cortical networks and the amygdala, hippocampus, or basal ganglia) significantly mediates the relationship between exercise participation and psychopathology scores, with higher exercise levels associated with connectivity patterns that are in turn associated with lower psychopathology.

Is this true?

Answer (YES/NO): NO